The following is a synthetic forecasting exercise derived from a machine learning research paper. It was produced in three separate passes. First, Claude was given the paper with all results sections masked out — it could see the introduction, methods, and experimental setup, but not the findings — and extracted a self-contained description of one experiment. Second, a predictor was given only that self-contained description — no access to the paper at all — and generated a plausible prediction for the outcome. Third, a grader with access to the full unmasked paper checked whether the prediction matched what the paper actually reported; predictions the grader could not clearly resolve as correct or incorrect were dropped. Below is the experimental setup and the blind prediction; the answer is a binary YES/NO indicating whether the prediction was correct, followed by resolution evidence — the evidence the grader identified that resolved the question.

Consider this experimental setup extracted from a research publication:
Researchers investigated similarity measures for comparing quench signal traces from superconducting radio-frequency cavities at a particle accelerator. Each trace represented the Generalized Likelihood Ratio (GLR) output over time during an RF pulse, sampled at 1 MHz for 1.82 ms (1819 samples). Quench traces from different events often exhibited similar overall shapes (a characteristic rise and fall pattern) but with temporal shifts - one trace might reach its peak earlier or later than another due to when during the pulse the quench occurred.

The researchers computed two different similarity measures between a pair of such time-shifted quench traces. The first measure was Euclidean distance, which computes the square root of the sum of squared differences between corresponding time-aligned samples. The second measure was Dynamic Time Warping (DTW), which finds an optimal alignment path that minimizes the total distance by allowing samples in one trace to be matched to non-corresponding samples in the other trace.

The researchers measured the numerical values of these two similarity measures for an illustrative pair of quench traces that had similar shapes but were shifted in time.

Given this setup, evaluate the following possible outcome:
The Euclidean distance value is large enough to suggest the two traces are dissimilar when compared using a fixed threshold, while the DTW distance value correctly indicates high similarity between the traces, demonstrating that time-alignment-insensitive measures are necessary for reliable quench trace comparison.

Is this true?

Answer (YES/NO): NO